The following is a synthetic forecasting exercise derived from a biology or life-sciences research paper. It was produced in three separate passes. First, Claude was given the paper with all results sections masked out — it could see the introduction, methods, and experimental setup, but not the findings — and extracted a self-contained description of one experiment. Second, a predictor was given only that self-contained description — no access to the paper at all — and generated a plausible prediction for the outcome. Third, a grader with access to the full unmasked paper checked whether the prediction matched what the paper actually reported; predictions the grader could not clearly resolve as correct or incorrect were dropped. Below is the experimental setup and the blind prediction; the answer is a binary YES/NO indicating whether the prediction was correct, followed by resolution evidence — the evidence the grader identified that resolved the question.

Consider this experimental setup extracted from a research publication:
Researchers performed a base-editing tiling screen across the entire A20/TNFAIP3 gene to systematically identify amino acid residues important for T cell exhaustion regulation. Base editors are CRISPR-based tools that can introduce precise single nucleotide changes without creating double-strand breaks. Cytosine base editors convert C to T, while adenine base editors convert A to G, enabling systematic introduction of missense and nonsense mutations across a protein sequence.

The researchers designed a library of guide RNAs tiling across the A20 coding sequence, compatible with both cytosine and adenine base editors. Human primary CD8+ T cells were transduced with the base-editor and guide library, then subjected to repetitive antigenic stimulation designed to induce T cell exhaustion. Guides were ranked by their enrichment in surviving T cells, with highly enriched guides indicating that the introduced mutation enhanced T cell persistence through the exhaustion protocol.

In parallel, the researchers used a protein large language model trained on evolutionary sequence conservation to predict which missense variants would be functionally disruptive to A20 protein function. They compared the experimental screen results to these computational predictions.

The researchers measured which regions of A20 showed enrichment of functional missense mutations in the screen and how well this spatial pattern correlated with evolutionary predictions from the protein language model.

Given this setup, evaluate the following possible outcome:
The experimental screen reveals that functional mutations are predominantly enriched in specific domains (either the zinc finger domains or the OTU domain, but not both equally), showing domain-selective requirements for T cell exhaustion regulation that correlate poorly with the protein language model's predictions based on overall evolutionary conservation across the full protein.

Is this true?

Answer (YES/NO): NO